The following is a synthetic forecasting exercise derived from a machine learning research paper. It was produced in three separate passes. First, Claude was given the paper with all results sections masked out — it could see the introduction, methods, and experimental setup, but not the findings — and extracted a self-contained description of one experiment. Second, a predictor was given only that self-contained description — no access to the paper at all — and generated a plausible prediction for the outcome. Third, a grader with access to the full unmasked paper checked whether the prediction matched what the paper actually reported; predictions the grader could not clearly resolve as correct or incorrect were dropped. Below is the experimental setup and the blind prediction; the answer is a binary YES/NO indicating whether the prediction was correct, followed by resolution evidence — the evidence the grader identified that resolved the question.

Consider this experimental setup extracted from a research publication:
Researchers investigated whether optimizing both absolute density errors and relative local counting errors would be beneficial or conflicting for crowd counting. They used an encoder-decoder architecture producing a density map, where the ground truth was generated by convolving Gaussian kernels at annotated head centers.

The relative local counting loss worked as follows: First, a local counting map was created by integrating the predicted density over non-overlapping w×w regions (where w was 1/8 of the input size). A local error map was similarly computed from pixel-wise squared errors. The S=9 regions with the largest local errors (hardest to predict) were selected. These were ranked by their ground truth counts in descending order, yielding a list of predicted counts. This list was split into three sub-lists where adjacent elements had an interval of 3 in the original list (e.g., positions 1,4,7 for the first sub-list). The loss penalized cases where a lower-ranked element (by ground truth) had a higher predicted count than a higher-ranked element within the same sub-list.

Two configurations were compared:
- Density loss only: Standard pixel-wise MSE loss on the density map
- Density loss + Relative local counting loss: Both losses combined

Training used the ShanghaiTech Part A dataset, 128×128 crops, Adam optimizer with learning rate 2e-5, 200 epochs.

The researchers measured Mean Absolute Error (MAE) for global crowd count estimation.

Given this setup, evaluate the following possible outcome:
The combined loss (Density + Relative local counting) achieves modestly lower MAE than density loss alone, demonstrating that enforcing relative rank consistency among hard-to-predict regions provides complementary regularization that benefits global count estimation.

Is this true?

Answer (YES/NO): YES